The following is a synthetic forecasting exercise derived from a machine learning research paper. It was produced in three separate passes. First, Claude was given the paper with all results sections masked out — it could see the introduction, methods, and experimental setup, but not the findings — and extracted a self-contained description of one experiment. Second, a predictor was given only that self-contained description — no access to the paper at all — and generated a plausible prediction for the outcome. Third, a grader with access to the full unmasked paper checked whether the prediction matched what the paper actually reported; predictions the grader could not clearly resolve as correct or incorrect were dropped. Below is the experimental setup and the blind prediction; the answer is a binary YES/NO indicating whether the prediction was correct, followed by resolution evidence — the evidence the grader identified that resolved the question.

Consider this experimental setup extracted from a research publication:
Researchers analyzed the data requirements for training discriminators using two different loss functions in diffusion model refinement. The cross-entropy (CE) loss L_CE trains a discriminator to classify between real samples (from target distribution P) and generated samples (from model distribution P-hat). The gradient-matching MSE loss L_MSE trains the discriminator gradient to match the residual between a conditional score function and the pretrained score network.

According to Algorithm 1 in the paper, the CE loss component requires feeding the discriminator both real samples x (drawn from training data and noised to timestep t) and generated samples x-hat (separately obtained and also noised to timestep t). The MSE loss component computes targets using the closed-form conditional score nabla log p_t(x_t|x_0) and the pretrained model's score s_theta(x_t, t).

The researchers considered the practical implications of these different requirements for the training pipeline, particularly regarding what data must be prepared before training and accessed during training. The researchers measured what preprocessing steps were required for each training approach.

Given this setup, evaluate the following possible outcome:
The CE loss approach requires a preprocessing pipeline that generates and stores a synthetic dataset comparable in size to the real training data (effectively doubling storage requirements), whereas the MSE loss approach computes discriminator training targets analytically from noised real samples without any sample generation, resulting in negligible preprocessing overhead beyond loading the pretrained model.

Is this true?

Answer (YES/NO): NO